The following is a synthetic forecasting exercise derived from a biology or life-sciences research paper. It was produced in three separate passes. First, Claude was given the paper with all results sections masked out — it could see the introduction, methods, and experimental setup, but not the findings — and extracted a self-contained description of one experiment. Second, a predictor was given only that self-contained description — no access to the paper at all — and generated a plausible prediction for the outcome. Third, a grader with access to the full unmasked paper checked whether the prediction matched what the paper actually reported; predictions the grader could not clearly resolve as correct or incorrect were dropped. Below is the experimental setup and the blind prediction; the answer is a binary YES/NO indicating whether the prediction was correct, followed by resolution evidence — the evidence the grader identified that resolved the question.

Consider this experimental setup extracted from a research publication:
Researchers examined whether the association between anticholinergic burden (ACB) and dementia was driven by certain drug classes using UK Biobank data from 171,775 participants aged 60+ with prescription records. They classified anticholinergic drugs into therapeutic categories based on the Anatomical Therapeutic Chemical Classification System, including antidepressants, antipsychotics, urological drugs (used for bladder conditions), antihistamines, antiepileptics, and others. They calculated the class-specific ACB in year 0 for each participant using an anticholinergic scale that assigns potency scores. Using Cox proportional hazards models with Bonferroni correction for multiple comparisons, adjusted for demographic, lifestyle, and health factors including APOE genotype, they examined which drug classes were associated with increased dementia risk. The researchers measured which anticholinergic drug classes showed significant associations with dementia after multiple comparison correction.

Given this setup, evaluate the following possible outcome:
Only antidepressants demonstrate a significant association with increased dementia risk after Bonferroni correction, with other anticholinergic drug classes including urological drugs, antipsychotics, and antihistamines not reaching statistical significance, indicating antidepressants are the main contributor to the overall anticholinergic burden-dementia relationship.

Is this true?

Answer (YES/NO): NO